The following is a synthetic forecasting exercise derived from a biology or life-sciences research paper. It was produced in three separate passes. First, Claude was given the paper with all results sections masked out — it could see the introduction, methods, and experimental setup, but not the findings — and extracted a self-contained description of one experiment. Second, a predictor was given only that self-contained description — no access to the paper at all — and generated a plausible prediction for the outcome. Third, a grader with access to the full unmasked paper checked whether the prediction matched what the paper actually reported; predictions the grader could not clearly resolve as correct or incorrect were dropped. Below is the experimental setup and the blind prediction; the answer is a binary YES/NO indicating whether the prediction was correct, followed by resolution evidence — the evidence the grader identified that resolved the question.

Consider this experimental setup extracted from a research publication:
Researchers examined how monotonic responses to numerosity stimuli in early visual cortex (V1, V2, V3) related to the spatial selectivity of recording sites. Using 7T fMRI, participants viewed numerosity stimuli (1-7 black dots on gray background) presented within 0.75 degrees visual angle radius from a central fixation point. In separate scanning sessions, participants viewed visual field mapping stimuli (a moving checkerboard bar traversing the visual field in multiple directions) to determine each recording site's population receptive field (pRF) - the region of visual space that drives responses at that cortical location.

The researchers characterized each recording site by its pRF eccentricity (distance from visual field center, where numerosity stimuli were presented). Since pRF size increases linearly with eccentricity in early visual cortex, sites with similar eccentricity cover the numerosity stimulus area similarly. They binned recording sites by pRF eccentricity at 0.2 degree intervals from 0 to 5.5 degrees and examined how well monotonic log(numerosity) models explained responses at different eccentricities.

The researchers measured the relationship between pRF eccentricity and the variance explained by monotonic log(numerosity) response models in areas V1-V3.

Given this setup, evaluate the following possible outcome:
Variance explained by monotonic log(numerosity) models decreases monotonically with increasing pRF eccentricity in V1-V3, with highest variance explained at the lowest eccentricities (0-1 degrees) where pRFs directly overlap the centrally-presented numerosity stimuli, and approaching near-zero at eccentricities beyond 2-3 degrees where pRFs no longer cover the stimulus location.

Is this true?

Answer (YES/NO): YES